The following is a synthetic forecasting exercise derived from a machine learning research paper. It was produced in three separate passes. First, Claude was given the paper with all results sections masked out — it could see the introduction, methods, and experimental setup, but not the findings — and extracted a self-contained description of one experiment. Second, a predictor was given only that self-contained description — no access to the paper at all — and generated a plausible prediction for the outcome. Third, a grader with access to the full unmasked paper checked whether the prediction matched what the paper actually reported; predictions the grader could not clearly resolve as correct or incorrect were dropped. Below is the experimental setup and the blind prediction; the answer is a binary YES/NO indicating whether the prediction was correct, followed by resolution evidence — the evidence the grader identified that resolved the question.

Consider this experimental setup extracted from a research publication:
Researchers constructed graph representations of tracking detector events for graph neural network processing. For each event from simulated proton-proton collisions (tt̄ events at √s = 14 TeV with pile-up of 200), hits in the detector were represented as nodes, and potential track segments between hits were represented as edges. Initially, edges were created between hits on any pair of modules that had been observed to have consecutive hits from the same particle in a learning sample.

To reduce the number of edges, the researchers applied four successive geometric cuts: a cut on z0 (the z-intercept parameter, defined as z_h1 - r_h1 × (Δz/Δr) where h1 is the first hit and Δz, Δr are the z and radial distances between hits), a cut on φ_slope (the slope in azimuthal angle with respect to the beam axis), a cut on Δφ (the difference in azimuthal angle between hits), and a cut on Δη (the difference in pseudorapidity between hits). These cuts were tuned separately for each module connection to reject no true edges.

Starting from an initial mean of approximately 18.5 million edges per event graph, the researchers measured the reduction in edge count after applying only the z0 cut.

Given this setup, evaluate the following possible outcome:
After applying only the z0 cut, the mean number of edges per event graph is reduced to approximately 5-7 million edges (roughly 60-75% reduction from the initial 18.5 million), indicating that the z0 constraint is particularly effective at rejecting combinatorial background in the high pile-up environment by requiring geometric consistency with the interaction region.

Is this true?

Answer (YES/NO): NO